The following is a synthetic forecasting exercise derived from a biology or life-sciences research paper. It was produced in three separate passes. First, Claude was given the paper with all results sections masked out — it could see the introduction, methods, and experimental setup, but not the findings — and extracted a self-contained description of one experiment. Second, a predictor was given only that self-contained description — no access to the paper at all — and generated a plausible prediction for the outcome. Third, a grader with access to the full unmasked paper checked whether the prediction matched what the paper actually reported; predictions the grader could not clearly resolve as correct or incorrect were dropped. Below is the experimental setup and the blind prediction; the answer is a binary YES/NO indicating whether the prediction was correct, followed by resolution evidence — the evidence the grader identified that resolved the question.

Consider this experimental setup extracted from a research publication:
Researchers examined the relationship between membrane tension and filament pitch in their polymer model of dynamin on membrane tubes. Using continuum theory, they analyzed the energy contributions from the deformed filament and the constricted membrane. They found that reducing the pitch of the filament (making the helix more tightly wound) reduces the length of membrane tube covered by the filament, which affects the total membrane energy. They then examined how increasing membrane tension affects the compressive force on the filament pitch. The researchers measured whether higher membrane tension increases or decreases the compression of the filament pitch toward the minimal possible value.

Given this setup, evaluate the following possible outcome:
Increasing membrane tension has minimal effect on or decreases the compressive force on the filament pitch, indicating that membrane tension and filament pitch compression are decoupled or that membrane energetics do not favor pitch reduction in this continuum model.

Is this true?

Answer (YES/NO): YES